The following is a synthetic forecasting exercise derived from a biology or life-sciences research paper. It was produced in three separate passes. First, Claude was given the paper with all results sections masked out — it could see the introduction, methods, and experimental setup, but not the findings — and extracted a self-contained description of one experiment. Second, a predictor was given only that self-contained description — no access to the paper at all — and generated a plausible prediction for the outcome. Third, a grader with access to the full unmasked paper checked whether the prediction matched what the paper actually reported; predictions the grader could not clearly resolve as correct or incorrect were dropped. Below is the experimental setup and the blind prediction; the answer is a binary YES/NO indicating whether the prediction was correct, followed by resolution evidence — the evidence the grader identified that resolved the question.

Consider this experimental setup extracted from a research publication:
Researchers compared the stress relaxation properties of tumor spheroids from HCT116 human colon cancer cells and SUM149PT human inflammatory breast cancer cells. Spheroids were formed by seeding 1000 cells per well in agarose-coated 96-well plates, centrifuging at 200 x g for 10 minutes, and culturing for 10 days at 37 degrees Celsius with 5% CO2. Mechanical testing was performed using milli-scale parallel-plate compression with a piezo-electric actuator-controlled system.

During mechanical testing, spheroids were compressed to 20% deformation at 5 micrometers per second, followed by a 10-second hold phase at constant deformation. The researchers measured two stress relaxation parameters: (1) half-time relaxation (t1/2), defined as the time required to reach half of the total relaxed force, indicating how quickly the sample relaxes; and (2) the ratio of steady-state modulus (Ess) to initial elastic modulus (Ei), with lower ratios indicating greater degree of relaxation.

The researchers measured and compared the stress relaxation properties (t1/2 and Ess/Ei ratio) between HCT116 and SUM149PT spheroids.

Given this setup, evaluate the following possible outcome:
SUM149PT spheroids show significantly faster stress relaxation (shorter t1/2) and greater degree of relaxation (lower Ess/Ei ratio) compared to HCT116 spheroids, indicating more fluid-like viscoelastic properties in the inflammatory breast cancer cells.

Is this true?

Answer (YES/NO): NO